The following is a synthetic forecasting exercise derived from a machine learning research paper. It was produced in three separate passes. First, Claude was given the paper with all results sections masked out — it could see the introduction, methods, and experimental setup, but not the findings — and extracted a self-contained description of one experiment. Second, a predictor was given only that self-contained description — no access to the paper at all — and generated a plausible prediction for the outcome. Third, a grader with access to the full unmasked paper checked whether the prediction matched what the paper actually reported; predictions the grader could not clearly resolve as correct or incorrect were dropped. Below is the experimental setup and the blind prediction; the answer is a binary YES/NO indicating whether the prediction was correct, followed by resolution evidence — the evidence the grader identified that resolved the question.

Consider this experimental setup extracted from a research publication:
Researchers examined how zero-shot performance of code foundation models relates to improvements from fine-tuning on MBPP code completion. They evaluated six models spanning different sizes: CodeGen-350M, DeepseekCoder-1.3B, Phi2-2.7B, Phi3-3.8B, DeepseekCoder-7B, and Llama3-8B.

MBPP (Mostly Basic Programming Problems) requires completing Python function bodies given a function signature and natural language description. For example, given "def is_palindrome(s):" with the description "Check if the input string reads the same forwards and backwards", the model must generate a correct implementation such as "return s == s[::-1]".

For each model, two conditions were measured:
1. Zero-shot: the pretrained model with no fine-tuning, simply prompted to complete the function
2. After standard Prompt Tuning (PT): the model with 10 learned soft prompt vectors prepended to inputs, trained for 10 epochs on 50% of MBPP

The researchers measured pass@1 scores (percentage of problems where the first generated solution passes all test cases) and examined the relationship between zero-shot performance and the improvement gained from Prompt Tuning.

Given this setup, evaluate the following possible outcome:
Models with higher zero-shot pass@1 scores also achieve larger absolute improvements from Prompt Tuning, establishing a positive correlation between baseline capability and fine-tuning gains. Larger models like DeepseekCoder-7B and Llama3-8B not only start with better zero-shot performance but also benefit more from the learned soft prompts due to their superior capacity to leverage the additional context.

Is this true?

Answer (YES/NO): NO